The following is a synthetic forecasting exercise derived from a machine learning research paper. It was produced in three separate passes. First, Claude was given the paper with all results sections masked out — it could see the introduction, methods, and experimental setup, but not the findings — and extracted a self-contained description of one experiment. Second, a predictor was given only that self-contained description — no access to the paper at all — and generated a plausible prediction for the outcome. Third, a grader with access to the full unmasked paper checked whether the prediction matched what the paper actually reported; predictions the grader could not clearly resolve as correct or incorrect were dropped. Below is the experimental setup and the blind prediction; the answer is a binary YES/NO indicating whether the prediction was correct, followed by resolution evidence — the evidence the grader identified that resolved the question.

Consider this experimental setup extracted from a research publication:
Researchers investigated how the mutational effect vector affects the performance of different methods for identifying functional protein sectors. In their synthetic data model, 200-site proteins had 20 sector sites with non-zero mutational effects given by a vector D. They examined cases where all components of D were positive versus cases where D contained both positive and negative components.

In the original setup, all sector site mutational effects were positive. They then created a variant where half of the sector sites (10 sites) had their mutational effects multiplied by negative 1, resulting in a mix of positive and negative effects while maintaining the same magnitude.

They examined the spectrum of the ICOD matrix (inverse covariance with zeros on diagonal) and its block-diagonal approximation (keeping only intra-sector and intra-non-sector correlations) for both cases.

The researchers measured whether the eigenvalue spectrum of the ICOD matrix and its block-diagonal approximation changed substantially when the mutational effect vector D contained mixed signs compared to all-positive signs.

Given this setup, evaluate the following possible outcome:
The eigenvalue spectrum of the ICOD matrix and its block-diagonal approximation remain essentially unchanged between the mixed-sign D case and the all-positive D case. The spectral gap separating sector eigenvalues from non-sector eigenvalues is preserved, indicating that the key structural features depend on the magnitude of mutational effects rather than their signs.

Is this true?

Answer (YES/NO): YES